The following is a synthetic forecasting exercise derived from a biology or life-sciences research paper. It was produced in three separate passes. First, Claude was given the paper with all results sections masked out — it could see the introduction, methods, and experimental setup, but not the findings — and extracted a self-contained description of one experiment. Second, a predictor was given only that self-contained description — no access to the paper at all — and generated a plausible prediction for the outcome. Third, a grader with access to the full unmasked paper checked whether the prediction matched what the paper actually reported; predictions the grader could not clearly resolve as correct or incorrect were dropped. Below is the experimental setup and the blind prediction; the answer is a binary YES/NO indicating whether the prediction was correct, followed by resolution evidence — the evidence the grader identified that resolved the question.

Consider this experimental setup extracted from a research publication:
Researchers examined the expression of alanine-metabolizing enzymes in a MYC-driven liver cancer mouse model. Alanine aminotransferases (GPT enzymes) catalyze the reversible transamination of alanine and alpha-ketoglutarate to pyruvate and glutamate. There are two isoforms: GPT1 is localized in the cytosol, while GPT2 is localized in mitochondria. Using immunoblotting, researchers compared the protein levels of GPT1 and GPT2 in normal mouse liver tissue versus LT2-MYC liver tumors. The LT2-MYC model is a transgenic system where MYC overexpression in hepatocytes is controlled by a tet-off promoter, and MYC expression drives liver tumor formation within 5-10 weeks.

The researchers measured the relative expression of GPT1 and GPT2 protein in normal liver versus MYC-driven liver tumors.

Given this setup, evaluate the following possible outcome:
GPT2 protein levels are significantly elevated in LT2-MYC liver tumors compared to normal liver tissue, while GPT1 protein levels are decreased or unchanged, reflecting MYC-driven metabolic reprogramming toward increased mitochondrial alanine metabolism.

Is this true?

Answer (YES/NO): NO